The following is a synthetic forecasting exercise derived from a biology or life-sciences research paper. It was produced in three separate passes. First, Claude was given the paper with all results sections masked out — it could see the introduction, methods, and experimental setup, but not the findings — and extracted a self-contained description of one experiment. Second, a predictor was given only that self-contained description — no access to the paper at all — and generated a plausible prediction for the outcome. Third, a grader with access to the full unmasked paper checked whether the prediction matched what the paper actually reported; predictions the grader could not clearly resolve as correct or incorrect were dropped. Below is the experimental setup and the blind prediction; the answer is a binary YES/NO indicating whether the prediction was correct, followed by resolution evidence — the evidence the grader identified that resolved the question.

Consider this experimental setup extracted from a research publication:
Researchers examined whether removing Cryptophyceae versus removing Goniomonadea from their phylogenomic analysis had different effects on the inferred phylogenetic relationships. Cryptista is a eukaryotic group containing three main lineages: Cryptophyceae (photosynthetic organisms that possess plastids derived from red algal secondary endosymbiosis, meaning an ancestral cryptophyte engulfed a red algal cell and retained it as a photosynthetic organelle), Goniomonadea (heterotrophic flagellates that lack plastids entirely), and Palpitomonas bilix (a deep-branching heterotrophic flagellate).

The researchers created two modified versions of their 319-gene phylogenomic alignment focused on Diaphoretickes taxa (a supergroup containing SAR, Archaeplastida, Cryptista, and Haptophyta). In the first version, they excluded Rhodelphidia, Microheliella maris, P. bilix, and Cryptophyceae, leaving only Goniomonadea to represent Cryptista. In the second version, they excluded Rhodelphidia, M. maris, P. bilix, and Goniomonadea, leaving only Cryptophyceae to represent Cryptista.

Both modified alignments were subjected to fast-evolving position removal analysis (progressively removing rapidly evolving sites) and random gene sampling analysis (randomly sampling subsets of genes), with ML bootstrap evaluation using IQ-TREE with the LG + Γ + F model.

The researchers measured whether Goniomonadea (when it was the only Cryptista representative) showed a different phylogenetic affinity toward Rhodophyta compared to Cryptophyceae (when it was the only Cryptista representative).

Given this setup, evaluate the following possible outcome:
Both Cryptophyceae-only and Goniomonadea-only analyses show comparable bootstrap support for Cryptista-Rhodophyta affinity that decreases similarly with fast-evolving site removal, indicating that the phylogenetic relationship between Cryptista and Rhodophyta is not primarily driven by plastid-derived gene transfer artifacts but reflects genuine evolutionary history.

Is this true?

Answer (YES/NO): NO